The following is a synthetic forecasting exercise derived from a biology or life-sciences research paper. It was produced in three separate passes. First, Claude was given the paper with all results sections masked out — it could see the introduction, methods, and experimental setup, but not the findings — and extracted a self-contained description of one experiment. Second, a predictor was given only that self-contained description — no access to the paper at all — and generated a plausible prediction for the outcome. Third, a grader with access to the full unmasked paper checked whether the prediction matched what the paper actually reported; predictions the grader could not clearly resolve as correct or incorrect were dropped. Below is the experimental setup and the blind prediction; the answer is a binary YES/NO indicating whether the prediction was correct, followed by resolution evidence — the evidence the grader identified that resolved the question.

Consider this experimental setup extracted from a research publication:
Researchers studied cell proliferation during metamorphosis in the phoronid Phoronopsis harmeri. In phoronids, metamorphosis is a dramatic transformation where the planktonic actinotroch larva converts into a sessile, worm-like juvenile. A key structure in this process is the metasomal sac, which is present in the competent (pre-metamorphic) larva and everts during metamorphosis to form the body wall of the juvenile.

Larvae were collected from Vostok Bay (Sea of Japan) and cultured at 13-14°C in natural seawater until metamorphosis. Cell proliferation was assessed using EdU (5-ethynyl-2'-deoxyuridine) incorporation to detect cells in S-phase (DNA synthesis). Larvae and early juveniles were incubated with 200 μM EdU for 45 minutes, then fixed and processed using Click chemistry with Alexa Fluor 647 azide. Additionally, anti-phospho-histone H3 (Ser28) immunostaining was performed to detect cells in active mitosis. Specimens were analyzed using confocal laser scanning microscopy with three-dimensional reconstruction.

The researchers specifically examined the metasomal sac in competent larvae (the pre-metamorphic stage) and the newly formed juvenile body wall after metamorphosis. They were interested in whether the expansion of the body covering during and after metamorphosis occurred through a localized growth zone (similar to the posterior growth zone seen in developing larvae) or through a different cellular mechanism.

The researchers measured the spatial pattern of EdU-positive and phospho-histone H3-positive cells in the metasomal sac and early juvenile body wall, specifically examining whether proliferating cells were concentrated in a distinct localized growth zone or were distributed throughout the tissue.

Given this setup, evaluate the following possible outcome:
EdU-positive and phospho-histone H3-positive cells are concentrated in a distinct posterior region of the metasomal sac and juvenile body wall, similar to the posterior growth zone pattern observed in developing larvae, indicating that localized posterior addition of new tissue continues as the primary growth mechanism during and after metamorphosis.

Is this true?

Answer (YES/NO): NO